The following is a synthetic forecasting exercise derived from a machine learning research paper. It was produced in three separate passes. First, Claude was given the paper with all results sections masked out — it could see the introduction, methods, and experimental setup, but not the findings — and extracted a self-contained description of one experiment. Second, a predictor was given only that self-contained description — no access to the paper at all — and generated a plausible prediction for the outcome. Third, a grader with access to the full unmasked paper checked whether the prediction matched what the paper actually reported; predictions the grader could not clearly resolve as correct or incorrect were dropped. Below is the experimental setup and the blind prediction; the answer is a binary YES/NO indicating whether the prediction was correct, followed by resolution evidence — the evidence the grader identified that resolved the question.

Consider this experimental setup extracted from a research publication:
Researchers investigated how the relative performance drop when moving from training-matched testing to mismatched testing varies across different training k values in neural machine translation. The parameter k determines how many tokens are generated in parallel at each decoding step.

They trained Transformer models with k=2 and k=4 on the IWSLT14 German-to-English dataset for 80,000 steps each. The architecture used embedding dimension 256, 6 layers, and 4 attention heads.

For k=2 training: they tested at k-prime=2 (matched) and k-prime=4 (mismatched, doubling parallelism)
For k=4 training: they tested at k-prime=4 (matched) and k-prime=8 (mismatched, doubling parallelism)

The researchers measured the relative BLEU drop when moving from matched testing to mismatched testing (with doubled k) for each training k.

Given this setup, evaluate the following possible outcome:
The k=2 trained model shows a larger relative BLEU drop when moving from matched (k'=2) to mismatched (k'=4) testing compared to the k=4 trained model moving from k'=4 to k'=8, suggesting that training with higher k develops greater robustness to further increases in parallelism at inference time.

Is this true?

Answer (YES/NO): YES